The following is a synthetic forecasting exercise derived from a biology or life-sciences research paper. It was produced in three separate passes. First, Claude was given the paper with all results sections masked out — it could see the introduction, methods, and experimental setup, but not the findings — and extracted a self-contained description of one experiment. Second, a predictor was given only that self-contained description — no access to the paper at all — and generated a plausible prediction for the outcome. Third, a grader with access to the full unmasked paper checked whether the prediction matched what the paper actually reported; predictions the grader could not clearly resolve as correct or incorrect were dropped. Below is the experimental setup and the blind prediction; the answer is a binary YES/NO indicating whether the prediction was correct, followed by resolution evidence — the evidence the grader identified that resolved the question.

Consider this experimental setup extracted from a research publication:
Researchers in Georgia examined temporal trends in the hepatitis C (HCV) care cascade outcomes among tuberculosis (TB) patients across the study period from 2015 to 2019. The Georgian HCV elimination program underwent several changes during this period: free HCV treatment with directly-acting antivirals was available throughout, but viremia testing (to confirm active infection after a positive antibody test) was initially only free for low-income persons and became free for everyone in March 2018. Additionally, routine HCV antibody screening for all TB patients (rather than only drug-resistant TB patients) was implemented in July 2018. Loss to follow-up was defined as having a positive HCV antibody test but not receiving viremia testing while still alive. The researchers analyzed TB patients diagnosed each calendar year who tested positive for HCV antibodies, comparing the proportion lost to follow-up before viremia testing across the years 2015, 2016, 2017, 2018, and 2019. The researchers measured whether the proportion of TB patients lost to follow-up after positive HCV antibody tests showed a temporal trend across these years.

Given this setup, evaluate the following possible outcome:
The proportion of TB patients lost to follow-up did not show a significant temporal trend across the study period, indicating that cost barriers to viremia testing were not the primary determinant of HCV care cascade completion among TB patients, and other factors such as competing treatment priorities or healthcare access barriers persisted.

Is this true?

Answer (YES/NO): NO